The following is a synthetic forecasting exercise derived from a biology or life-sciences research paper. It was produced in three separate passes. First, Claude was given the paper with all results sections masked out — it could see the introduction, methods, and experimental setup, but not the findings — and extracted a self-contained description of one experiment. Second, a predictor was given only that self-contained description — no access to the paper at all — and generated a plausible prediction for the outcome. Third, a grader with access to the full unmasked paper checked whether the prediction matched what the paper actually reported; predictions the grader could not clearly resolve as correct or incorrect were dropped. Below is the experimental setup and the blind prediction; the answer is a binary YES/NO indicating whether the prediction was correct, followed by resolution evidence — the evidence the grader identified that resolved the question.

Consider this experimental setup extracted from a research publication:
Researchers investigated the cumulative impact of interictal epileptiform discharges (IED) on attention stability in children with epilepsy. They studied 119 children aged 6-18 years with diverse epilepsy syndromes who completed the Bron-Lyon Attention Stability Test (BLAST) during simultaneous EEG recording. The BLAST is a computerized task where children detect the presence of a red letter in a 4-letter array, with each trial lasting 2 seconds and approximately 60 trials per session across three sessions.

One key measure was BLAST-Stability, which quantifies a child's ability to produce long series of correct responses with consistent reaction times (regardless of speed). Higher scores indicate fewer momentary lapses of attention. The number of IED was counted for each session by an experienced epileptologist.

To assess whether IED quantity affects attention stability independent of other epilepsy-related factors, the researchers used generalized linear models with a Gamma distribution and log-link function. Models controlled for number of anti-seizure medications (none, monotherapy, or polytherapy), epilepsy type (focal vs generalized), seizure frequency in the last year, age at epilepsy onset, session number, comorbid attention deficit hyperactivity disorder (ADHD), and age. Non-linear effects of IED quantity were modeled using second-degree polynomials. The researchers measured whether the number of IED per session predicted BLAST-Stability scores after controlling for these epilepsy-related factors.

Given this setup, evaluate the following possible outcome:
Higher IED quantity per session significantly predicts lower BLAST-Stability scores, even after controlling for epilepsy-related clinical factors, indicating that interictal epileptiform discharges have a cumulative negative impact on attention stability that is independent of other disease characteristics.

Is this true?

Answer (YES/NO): YES